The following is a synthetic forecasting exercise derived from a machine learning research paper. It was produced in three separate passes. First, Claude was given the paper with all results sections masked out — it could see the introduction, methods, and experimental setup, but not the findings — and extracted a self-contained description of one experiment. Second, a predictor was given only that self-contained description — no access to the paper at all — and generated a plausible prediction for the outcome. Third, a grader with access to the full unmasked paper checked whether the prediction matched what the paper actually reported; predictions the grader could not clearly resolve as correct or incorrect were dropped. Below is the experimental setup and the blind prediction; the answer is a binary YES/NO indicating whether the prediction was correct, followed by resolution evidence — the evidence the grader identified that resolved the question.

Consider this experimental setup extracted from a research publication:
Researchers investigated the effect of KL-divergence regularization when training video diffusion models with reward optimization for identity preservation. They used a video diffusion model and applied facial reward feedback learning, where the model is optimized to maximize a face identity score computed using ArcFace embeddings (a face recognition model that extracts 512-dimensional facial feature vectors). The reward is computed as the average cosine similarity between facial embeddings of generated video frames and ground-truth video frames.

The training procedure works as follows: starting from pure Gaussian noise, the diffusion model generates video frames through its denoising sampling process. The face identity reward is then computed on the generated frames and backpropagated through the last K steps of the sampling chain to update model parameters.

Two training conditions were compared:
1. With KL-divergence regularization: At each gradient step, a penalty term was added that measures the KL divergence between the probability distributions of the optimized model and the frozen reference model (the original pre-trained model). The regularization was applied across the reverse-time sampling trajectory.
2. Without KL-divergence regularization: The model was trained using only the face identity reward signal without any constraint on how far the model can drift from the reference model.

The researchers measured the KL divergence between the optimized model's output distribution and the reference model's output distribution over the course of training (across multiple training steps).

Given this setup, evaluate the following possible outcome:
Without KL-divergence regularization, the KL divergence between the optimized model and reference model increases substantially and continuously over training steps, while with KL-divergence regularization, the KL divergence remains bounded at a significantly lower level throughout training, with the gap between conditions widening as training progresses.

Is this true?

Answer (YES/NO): NO